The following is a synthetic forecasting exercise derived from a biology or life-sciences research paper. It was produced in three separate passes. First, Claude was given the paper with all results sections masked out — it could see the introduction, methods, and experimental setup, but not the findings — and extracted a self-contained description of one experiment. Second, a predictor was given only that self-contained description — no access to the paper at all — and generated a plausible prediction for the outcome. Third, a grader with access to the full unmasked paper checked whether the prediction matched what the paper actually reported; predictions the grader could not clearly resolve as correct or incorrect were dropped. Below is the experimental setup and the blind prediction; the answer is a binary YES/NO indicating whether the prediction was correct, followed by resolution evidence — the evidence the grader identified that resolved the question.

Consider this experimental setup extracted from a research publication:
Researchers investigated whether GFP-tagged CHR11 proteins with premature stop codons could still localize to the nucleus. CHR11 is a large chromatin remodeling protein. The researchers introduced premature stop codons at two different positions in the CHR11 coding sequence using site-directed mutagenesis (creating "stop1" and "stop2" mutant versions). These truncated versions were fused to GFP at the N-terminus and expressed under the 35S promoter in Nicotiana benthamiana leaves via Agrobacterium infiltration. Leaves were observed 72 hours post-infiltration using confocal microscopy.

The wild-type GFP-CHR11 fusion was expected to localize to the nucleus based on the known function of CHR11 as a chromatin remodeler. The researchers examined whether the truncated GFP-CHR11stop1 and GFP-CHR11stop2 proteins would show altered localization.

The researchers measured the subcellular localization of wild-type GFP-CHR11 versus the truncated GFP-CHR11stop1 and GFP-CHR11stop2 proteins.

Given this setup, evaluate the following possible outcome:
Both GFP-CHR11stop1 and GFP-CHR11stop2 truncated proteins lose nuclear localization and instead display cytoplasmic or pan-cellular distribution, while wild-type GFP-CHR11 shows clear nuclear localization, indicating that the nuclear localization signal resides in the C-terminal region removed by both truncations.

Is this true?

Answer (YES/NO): NO